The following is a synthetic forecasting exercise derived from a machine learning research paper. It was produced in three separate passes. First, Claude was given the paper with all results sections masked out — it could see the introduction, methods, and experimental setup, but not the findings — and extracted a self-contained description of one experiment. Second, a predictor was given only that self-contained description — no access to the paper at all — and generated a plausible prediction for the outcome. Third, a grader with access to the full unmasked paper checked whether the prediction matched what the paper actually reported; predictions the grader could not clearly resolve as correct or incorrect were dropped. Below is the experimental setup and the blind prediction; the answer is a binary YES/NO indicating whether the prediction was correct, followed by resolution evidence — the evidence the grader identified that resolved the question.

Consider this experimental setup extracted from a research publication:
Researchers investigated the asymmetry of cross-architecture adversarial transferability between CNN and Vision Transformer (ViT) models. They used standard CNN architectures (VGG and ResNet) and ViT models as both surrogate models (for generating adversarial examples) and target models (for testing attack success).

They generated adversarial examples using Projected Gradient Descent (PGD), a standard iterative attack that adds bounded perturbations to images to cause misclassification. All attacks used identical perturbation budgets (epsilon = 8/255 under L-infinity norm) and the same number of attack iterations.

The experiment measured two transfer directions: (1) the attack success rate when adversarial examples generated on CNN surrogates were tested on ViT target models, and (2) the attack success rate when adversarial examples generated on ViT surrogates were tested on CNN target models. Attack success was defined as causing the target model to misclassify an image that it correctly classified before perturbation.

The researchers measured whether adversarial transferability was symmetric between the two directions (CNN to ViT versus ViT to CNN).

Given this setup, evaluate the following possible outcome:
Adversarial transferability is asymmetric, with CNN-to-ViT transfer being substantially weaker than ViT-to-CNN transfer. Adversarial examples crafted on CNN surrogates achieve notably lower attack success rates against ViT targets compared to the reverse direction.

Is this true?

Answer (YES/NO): YES